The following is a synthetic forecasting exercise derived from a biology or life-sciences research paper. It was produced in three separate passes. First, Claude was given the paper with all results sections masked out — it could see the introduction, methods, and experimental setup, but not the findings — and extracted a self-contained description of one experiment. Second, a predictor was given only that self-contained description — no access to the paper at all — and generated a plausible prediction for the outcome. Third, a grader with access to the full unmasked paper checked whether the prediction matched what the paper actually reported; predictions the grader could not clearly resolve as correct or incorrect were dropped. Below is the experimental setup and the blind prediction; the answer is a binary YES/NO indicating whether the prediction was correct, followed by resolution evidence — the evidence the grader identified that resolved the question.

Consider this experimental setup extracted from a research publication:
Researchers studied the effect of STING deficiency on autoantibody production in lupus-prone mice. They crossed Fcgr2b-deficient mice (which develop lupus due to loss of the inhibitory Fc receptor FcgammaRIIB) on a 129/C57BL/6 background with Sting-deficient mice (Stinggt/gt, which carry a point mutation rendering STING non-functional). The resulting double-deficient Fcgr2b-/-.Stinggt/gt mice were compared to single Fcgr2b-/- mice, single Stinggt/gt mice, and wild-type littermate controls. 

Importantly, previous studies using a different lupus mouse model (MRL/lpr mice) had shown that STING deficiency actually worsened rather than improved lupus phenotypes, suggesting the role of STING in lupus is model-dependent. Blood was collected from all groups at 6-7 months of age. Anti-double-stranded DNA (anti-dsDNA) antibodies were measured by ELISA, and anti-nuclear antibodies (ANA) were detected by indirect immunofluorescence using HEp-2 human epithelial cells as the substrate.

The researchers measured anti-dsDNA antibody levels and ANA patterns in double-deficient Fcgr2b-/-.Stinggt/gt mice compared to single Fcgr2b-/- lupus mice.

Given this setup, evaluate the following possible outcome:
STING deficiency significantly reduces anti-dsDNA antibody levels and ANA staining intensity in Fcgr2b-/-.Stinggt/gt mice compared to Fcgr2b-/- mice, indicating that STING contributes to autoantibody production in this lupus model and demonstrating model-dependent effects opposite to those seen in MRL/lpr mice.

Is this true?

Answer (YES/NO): YES